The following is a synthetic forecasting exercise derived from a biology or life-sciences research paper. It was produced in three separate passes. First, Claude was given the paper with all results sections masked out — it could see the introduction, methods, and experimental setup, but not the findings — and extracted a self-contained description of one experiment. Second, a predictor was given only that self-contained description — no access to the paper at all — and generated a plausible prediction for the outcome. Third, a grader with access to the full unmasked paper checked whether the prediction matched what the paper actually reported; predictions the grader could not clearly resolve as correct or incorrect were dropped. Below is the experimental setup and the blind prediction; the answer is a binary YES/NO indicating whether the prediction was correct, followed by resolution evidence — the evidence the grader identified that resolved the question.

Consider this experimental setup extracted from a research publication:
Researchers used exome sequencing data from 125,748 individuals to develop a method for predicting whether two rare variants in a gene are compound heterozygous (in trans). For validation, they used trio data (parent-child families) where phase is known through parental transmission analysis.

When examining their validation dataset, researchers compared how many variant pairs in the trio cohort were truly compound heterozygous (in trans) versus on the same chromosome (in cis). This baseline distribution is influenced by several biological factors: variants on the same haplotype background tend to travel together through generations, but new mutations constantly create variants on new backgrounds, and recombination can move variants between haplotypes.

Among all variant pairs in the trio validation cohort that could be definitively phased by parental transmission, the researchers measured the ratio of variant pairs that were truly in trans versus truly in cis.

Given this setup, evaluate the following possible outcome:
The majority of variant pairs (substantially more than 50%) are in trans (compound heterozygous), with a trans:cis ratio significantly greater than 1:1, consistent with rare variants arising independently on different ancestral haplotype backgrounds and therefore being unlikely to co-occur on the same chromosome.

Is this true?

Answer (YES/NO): NO